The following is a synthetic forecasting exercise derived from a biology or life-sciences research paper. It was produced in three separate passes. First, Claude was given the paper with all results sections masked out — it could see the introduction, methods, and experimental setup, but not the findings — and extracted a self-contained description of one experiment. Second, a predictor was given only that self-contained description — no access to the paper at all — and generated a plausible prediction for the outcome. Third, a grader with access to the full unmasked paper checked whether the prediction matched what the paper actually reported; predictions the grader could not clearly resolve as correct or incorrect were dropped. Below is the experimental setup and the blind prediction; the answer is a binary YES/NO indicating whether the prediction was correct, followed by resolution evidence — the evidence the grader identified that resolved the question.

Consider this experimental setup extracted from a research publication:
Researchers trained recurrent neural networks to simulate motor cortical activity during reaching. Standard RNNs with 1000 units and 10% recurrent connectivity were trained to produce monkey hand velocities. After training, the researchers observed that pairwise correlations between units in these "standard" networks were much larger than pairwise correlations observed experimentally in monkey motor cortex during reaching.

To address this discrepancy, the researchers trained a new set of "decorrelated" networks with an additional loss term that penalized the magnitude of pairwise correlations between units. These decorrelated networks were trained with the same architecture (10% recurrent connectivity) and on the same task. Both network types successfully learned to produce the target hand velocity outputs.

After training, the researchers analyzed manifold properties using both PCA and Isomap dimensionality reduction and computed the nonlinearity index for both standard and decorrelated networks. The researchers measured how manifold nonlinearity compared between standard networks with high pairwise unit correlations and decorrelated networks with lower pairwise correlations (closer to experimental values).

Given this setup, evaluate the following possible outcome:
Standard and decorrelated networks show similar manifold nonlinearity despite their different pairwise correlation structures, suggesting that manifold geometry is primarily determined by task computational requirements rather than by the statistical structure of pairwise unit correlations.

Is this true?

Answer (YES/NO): NO